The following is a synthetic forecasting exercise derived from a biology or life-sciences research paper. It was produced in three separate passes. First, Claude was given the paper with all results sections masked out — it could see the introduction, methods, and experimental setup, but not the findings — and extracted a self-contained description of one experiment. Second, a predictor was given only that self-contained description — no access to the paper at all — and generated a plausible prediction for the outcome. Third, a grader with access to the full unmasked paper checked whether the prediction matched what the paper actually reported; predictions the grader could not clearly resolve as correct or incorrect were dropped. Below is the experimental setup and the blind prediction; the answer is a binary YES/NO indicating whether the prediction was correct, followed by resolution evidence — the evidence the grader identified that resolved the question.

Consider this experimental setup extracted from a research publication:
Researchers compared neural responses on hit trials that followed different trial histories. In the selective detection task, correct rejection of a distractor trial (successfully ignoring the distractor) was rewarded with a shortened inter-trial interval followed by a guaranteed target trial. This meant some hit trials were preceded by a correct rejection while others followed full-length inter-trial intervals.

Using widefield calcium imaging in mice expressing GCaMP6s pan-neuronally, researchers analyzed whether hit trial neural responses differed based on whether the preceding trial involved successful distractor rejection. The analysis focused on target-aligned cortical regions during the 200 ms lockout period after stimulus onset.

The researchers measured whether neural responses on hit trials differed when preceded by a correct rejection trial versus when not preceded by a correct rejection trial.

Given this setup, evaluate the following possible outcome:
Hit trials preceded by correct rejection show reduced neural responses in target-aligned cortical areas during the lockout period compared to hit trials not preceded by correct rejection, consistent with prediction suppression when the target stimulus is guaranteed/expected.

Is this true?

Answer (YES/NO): NO